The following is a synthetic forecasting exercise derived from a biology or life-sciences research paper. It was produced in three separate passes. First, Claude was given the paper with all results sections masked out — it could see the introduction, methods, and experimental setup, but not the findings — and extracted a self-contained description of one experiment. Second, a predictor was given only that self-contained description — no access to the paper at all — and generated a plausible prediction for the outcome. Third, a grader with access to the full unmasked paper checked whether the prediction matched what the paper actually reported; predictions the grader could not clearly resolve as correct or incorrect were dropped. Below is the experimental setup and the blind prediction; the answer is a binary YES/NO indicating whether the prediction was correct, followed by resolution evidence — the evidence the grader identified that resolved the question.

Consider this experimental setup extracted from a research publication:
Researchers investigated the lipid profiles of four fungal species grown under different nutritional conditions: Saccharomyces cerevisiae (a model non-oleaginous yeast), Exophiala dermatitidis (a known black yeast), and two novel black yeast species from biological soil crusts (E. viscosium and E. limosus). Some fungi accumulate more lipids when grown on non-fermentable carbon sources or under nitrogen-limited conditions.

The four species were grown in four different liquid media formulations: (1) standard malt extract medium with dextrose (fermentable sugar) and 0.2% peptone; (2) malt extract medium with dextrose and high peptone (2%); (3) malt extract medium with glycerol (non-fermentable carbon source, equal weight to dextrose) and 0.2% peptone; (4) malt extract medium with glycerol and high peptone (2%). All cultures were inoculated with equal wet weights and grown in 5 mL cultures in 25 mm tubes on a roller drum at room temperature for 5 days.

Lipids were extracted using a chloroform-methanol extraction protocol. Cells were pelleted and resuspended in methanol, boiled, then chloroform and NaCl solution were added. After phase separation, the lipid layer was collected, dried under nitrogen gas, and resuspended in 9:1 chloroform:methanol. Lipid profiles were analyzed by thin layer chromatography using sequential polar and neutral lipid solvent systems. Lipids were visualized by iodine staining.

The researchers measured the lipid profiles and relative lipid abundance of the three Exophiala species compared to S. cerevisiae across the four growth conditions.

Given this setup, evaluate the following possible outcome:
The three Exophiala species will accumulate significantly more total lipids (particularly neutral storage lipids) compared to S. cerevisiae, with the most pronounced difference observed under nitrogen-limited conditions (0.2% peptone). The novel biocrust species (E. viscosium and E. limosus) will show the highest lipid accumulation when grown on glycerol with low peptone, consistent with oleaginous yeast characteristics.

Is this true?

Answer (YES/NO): NO